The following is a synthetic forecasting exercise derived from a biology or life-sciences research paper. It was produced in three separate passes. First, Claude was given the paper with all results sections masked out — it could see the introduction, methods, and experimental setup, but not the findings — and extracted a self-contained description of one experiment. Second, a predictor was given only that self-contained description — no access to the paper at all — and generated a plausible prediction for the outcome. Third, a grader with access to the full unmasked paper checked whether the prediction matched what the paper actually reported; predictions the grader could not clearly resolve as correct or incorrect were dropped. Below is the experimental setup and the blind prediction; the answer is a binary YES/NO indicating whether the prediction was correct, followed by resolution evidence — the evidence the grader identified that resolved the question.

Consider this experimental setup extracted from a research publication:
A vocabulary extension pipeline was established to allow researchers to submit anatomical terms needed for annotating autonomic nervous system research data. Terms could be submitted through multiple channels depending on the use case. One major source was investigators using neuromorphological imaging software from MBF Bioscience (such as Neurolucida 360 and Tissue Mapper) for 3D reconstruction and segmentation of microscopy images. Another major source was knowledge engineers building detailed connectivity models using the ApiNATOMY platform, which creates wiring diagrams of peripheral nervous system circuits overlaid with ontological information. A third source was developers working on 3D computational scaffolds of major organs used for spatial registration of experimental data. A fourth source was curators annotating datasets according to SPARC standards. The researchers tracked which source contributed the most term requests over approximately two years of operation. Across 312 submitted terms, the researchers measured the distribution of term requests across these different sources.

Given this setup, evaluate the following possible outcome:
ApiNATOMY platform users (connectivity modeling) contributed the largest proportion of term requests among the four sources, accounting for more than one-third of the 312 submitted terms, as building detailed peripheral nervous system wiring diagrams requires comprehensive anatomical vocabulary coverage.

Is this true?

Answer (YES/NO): NO